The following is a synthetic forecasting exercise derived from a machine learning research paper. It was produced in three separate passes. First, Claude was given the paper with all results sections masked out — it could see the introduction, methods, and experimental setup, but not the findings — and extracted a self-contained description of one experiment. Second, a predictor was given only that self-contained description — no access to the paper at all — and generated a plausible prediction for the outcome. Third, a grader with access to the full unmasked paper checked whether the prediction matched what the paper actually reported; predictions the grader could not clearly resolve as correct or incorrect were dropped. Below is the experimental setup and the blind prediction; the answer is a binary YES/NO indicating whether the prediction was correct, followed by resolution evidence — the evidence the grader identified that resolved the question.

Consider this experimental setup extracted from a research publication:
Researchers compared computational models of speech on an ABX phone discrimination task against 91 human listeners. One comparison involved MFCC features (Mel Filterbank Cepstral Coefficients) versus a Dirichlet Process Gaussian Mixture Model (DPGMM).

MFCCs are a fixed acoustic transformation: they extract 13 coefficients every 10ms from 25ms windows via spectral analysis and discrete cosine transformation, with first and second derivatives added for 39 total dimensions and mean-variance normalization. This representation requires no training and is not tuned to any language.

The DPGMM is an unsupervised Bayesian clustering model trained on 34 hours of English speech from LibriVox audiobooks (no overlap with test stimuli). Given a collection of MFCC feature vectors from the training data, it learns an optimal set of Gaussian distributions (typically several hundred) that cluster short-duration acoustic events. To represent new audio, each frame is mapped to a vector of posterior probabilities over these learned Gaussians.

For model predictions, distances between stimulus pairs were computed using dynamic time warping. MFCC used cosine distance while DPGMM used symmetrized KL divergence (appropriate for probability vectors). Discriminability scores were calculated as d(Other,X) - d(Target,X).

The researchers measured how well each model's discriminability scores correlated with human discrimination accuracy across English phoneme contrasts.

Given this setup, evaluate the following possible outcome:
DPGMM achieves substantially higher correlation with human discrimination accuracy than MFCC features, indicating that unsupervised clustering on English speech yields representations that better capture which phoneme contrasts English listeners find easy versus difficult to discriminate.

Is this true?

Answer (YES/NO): YES